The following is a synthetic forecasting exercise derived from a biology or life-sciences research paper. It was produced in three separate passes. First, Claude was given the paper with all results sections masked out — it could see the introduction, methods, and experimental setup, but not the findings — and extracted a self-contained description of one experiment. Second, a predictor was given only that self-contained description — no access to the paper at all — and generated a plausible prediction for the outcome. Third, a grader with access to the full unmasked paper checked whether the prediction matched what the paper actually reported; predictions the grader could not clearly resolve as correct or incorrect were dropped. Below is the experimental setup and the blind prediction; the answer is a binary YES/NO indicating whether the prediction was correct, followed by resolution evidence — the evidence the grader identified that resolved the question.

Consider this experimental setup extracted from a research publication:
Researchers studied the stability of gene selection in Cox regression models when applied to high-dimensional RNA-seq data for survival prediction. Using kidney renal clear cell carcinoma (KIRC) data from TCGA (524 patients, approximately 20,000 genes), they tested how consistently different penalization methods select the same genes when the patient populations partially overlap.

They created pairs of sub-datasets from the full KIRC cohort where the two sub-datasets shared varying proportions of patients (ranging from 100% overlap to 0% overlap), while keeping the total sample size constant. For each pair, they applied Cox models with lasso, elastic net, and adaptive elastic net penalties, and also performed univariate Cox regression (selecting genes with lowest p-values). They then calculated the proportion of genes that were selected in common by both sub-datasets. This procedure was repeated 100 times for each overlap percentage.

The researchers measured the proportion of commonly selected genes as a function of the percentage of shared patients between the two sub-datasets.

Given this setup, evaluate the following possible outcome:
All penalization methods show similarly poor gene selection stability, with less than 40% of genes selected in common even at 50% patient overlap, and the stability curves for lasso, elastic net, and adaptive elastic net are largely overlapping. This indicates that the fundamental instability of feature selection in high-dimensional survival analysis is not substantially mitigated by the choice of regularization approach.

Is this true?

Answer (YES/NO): YES